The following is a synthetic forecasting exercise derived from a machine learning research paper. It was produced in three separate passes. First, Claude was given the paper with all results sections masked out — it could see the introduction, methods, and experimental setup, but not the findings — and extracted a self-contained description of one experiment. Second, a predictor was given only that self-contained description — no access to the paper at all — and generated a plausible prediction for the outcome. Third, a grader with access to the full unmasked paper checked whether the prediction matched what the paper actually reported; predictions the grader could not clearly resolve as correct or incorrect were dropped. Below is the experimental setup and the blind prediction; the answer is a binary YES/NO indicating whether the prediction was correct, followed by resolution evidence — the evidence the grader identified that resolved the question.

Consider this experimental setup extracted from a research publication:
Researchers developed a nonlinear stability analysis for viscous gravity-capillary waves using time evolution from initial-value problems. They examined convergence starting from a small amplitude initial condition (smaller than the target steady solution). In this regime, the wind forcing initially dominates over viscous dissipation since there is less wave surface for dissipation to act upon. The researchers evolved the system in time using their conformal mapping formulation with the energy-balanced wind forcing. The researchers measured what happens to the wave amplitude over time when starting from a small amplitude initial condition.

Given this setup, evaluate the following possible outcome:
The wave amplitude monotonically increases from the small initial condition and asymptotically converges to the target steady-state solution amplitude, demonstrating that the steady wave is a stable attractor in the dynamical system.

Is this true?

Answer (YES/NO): YES